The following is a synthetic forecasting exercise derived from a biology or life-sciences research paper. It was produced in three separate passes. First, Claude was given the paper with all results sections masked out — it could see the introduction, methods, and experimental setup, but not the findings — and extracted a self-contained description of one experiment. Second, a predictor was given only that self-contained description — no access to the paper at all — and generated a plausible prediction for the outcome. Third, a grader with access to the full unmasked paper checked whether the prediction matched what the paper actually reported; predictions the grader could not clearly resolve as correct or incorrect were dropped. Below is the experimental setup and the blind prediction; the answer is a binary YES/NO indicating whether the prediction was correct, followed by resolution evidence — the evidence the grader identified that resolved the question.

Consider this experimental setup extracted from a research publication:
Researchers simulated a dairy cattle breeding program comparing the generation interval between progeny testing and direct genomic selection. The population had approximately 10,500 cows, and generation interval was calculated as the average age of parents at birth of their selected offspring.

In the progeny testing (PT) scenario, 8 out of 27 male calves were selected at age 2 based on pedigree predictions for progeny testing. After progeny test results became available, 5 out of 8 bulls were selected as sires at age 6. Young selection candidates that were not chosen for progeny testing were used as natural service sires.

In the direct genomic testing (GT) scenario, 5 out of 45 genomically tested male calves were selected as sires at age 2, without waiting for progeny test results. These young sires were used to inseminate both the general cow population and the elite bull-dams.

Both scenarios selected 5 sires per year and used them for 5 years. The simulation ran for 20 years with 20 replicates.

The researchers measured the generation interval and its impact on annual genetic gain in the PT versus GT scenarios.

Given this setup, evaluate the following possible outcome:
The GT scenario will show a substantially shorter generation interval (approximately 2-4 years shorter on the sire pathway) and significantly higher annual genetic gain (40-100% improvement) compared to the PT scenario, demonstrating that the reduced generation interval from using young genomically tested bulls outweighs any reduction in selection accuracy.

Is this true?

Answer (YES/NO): YES